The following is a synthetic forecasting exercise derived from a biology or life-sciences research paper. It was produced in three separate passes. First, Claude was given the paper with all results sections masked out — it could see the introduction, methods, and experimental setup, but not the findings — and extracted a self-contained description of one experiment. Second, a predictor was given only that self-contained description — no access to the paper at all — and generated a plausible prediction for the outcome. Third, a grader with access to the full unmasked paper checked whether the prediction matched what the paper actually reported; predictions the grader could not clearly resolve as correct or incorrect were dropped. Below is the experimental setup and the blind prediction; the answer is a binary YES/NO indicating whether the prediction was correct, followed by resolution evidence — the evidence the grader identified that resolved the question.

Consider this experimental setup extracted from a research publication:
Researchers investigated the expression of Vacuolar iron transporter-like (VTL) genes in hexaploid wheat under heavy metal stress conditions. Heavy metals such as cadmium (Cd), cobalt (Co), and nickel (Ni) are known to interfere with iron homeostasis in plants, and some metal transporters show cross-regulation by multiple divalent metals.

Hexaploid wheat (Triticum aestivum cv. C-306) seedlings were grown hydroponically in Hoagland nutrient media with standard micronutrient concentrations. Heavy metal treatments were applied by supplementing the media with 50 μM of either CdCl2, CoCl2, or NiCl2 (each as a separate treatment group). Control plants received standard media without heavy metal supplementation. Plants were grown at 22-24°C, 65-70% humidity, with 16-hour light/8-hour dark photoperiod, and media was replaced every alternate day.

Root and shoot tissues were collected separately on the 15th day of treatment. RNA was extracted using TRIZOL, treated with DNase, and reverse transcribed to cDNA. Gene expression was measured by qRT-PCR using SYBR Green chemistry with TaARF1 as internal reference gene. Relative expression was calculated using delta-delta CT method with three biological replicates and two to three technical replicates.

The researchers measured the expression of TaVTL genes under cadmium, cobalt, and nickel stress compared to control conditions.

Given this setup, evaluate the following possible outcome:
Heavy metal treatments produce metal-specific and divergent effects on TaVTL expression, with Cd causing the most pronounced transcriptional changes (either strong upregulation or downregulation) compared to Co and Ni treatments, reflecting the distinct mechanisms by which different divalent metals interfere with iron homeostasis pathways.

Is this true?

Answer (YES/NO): NO